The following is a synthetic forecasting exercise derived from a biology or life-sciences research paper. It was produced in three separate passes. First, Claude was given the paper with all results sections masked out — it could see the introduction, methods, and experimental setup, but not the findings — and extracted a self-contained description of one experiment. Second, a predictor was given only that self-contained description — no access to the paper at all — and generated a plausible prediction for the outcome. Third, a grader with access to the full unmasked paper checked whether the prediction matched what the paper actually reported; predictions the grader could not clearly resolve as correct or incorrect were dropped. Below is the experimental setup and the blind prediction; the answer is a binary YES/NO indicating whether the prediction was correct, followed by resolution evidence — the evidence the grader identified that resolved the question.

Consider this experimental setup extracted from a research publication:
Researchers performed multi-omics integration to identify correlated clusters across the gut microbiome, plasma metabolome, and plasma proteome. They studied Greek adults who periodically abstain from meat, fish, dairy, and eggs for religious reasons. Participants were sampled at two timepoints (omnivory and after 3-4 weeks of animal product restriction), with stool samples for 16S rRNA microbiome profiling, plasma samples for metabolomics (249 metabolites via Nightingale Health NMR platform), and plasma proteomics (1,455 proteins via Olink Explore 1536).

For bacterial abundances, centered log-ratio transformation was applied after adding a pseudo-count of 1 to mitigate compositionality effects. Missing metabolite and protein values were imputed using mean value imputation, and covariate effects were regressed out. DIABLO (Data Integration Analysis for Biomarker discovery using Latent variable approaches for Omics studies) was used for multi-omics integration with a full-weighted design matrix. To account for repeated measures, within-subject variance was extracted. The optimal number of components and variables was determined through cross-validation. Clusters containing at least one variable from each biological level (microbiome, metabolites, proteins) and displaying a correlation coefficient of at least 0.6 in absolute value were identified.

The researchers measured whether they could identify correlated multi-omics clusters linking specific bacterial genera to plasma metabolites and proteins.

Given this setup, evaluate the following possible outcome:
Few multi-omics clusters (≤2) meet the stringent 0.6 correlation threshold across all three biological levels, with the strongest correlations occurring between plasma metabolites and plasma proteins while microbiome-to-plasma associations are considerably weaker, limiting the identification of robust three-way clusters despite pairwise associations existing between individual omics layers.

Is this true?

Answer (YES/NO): NO